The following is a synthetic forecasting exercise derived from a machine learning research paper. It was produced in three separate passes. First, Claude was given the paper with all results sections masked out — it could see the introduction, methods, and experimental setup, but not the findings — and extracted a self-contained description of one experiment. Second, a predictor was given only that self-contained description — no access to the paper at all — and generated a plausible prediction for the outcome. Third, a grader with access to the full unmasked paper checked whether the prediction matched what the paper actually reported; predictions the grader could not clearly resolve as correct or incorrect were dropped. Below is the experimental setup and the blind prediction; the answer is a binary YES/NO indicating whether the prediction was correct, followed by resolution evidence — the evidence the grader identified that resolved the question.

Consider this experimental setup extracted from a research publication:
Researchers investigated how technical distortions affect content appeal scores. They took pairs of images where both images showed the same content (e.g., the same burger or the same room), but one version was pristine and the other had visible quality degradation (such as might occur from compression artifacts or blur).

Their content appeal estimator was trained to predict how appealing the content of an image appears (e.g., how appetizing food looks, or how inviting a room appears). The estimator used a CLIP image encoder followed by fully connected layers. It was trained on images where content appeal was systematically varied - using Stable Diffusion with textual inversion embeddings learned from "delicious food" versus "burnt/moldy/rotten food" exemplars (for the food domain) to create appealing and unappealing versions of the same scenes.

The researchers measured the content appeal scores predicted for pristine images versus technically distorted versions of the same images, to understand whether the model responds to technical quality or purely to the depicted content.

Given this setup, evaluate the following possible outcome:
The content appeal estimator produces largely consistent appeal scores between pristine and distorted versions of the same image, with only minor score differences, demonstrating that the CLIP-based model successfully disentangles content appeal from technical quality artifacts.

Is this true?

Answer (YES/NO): NO